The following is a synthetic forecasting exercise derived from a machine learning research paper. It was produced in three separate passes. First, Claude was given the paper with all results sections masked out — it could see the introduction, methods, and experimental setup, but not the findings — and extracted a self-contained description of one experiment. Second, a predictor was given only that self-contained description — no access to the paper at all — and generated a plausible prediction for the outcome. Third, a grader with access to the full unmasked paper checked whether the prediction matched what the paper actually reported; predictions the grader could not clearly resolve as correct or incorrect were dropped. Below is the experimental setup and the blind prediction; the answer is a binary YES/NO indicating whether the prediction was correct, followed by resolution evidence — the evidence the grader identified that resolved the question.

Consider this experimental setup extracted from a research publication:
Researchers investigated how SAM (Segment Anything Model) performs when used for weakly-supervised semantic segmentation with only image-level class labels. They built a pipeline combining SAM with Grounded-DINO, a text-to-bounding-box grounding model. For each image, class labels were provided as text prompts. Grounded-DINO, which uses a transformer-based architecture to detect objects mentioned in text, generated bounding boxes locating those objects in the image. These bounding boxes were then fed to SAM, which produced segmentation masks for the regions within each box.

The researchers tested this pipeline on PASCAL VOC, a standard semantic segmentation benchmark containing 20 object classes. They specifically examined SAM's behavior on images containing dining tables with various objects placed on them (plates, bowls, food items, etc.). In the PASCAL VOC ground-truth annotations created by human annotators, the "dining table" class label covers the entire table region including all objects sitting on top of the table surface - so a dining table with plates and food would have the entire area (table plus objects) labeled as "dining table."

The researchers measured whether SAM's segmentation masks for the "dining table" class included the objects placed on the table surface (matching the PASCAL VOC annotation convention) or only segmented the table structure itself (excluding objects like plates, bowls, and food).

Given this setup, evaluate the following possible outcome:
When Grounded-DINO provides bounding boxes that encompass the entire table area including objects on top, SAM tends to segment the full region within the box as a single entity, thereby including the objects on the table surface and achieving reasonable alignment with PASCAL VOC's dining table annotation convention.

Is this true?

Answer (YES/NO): NO